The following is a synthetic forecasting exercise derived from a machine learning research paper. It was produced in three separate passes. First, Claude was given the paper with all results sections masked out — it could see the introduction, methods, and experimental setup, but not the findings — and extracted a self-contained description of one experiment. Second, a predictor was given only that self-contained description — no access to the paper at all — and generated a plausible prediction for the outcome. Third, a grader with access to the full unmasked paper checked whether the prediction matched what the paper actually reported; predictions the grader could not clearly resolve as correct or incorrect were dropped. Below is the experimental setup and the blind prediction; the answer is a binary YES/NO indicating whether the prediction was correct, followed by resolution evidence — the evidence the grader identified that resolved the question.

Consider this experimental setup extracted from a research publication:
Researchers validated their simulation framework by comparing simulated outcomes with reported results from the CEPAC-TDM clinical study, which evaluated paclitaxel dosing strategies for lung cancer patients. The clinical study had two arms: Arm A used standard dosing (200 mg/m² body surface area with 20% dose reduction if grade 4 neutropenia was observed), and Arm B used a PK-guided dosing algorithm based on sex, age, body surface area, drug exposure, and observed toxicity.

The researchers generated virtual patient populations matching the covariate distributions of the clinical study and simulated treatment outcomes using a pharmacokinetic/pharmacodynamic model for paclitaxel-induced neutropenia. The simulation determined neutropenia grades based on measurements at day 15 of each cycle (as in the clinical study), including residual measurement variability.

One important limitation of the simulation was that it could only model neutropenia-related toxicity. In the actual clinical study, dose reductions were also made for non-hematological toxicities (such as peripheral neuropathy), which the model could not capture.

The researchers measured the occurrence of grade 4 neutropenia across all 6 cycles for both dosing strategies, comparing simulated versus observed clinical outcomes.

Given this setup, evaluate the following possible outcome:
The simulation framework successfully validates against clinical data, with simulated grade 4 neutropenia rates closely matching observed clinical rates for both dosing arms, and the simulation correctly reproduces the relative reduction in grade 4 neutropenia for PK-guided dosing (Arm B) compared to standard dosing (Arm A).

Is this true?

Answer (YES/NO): NO